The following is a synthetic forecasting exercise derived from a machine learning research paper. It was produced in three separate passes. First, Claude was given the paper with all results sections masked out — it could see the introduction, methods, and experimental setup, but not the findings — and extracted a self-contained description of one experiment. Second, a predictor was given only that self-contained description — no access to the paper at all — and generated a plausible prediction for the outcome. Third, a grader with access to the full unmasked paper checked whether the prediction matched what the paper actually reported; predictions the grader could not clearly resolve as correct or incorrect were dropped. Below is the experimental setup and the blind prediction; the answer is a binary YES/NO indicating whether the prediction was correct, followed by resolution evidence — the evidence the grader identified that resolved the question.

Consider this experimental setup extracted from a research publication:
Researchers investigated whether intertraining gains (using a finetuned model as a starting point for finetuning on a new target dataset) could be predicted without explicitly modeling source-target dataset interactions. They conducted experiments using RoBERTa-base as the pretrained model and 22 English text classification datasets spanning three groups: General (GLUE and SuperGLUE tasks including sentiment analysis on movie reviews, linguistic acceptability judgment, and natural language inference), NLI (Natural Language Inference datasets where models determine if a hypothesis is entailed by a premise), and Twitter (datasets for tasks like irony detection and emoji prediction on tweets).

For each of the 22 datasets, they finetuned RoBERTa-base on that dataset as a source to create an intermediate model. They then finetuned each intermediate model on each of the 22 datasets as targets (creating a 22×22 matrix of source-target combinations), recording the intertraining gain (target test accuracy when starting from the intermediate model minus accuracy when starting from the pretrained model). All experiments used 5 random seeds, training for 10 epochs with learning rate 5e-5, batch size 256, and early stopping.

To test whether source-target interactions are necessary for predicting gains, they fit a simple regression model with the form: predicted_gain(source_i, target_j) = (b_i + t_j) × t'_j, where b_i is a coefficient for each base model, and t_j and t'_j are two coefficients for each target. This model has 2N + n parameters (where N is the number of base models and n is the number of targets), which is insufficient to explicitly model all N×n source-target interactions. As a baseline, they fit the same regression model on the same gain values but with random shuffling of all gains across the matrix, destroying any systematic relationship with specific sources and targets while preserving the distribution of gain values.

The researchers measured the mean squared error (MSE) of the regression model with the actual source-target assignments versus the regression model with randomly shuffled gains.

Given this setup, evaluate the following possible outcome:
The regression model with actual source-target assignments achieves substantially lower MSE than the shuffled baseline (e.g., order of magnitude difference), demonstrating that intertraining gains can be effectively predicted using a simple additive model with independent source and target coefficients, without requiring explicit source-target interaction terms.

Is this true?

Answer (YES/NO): NO